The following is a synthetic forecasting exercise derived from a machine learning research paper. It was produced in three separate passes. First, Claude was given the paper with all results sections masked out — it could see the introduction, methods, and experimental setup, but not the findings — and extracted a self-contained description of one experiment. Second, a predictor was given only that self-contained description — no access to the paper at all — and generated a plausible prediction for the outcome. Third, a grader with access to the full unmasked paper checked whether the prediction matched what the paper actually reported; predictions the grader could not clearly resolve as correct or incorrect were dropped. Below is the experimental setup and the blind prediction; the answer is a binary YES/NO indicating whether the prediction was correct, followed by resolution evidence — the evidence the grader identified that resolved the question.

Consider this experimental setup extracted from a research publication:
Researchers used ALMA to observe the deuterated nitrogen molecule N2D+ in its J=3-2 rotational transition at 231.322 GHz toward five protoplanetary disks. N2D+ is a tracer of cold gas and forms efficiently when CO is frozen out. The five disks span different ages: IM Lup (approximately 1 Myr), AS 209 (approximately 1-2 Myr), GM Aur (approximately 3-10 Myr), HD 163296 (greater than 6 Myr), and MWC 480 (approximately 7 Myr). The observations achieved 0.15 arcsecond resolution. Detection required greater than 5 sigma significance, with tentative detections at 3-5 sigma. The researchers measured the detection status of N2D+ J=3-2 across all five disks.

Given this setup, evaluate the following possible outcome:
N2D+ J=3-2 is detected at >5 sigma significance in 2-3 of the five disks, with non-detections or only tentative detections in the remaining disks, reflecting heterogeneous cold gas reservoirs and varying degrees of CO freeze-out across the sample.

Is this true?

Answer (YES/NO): NO